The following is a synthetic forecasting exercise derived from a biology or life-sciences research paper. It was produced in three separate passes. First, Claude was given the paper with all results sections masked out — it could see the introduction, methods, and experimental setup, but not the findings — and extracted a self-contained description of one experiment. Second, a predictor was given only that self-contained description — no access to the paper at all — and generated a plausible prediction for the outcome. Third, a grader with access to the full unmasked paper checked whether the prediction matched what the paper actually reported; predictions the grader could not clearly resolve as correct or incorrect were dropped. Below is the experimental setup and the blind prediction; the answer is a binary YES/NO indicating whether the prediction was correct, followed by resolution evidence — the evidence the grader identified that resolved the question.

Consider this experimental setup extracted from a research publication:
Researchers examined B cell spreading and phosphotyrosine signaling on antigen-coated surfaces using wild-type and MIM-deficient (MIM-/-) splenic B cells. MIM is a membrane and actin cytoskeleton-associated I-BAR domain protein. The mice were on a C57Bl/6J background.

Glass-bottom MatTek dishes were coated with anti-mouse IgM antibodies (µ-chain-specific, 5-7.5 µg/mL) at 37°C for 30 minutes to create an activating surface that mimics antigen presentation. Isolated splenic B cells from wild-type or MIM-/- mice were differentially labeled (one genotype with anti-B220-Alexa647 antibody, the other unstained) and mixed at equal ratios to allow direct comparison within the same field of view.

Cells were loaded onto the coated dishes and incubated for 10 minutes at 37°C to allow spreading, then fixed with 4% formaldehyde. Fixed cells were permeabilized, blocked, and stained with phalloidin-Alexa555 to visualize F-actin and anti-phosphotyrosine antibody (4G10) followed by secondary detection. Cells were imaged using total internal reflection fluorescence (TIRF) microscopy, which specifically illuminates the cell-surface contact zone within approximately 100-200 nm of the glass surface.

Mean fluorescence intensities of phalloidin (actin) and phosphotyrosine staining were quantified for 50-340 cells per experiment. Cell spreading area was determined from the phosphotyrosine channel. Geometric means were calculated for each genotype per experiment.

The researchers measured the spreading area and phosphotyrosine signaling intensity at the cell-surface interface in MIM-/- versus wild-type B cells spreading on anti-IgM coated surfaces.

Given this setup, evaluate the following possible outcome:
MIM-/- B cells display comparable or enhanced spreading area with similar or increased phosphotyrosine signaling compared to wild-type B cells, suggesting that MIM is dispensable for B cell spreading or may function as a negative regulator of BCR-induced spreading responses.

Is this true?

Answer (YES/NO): NO